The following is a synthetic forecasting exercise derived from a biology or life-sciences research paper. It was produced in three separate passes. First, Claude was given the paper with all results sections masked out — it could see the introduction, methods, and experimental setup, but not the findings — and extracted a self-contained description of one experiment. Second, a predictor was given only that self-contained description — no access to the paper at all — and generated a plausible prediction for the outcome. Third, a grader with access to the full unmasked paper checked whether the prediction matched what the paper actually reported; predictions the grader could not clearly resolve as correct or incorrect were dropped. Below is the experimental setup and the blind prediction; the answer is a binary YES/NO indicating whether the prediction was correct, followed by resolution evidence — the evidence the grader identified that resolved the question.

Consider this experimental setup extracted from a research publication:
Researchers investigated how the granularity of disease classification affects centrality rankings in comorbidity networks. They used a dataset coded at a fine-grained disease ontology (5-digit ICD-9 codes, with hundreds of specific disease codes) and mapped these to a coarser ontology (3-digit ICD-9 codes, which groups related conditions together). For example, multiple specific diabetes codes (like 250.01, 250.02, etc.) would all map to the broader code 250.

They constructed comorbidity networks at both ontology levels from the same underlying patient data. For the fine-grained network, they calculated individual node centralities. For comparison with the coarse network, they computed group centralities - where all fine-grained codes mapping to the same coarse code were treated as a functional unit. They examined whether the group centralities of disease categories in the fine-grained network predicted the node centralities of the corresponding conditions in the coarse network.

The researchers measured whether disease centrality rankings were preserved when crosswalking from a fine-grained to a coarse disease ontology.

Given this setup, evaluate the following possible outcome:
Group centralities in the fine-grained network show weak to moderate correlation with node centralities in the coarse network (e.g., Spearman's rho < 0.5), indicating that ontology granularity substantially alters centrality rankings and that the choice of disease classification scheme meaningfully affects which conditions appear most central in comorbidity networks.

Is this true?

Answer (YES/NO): YES